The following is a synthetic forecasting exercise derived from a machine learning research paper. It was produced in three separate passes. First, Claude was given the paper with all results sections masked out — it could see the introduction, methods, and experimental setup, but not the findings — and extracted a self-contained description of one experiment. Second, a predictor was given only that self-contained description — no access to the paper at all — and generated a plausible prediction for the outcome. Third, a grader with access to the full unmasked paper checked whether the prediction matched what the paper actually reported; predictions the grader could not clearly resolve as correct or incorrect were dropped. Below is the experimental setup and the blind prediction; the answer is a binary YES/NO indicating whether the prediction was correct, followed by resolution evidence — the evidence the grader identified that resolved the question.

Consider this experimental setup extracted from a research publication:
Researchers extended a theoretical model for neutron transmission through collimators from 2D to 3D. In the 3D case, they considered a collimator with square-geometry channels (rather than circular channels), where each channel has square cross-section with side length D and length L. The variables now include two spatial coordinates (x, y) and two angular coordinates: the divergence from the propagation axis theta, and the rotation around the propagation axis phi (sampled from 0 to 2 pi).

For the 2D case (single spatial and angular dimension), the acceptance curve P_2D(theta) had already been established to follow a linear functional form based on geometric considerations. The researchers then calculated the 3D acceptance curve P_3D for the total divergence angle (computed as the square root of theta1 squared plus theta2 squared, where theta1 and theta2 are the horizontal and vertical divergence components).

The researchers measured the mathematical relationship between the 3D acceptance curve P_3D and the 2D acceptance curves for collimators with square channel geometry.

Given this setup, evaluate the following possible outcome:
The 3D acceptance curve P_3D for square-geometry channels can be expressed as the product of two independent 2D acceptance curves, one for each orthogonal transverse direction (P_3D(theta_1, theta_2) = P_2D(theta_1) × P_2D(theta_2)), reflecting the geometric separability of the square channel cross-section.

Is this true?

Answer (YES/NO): YES